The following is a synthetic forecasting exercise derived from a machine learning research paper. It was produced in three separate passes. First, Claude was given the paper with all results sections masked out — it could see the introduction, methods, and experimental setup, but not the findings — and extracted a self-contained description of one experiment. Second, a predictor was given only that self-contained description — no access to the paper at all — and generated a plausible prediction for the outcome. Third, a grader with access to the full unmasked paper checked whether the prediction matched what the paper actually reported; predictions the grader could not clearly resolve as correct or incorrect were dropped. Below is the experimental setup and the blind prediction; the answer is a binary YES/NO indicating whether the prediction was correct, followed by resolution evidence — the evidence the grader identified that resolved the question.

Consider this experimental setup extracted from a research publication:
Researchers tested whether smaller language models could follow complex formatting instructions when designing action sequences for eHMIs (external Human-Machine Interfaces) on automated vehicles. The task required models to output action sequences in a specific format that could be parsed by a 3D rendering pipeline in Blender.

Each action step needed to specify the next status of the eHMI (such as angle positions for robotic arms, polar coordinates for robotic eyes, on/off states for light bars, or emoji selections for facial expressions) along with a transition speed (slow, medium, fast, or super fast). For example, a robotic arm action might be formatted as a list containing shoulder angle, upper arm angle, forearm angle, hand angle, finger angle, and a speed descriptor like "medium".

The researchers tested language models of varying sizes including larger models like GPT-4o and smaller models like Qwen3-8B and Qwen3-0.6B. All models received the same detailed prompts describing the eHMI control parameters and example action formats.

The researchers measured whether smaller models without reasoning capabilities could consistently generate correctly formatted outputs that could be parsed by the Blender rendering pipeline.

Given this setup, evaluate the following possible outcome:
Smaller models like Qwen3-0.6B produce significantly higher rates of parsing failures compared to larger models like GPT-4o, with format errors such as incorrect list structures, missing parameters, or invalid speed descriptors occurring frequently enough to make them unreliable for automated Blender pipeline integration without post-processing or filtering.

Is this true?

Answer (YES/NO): YES